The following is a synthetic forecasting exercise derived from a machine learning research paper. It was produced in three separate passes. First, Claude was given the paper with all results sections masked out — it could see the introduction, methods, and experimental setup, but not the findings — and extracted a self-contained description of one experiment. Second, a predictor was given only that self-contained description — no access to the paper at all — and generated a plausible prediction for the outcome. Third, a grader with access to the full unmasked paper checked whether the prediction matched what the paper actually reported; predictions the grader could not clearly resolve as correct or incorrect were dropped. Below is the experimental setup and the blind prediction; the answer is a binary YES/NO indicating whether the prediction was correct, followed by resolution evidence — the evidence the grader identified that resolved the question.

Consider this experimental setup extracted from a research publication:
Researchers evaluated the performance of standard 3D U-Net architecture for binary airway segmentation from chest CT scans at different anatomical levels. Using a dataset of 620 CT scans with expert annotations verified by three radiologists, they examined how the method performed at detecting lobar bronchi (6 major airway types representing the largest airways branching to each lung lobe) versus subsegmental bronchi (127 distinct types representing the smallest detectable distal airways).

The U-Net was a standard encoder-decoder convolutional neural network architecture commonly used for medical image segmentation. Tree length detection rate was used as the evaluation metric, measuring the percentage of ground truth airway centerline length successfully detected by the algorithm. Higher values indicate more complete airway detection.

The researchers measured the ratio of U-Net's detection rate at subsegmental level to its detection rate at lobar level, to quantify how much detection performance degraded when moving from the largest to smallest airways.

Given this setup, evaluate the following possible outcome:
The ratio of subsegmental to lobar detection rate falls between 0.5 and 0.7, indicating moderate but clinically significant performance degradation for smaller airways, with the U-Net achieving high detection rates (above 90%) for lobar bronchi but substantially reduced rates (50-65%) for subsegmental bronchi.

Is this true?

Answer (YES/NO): NO